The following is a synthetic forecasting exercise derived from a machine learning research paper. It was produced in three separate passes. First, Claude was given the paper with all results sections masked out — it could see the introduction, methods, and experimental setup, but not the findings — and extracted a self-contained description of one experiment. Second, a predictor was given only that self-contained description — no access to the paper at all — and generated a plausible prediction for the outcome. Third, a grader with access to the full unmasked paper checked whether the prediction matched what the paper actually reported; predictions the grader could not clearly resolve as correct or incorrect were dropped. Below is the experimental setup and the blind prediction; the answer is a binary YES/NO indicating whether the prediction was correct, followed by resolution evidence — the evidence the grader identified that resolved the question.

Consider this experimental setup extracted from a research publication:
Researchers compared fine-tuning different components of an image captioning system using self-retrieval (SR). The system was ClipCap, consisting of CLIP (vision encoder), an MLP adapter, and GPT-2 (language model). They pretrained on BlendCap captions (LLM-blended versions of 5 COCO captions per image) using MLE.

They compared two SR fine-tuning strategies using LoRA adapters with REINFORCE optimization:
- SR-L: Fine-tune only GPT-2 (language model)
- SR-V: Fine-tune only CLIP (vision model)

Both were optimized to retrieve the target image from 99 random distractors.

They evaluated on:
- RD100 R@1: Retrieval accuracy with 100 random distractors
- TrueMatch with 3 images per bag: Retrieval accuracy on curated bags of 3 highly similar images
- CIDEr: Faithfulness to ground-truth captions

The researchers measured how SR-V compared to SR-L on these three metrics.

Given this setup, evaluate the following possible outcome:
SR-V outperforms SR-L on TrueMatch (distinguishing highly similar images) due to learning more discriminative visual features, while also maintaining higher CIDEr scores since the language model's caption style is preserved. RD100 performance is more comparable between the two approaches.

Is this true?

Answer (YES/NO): NO